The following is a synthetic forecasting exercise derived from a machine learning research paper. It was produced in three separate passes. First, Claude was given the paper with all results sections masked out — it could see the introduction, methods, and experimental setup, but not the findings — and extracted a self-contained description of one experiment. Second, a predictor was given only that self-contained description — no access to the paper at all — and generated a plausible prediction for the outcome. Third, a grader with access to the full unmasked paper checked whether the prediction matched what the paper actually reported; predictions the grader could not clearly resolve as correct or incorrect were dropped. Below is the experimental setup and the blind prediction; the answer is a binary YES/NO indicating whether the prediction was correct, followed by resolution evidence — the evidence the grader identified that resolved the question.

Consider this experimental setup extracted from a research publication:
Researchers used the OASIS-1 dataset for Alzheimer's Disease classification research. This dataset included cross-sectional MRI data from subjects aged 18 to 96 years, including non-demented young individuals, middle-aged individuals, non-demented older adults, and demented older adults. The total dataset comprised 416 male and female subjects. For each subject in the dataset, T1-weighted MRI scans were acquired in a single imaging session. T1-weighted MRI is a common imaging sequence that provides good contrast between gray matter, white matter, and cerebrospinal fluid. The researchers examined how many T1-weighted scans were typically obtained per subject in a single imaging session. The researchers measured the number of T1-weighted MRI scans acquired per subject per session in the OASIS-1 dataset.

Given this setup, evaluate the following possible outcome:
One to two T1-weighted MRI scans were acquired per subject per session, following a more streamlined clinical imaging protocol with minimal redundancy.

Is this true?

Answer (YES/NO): NO